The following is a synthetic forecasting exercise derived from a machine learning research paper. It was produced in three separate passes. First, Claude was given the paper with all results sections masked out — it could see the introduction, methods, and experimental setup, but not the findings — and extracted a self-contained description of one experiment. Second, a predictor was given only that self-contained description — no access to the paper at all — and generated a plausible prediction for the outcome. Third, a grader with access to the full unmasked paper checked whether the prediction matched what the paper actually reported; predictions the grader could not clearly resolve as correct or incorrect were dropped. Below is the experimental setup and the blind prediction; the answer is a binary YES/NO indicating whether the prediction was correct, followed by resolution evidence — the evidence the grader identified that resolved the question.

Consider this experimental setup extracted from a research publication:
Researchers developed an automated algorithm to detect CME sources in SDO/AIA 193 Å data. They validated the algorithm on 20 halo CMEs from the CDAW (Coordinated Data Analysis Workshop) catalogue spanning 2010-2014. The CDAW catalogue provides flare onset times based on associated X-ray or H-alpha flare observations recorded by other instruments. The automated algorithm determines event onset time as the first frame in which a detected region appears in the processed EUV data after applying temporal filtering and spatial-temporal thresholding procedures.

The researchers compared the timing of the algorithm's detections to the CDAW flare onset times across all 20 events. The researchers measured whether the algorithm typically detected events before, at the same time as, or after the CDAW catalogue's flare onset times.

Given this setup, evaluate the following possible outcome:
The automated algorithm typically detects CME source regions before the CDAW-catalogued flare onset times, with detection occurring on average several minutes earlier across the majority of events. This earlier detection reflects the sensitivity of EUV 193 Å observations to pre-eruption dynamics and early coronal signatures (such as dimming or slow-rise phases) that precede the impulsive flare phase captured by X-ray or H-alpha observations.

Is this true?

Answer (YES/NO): NO